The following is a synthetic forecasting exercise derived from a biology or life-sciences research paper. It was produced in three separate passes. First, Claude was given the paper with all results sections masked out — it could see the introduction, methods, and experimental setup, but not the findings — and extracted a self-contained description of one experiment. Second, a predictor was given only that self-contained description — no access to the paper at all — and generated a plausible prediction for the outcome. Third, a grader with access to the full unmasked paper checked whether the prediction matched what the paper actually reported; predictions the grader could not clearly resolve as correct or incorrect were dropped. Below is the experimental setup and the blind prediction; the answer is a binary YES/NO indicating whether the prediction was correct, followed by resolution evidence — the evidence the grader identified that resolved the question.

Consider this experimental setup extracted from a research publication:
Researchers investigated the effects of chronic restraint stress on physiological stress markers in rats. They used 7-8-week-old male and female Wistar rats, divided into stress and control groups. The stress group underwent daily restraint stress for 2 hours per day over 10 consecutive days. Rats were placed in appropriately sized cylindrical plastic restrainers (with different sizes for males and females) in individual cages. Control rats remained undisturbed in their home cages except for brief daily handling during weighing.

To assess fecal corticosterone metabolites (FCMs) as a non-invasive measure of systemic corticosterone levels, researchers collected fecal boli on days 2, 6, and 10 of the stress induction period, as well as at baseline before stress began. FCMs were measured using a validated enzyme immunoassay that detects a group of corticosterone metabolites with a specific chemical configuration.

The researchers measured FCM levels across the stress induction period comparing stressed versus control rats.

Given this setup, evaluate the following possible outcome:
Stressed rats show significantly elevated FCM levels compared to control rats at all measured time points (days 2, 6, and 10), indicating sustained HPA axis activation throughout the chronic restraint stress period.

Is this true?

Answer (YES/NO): NO